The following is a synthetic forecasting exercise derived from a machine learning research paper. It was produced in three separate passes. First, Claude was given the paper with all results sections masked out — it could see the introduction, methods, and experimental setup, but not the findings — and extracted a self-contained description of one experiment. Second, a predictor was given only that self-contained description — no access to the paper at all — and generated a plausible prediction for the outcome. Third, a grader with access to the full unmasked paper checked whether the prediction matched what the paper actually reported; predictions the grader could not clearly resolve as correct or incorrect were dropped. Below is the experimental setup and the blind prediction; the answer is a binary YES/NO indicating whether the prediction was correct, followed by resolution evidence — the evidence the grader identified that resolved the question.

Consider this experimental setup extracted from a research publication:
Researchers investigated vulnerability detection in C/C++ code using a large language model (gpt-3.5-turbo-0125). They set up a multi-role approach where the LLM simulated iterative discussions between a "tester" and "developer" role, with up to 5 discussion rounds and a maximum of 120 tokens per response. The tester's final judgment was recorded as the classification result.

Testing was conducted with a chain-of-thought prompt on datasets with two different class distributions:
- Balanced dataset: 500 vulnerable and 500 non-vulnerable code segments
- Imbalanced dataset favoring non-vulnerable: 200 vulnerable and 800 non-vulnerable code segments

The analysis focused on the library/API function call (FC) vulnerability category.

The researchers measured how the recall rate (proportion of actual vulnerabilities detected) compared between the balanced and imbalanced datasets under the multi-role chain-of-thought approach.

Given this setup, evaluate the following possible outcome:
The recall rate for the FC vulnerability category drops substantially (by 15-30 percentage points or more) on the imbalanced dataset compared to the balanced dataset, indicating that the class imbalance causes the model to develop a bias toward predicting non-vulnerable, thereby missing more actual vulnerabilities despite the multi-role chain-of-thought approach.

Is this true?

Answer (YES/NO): NO